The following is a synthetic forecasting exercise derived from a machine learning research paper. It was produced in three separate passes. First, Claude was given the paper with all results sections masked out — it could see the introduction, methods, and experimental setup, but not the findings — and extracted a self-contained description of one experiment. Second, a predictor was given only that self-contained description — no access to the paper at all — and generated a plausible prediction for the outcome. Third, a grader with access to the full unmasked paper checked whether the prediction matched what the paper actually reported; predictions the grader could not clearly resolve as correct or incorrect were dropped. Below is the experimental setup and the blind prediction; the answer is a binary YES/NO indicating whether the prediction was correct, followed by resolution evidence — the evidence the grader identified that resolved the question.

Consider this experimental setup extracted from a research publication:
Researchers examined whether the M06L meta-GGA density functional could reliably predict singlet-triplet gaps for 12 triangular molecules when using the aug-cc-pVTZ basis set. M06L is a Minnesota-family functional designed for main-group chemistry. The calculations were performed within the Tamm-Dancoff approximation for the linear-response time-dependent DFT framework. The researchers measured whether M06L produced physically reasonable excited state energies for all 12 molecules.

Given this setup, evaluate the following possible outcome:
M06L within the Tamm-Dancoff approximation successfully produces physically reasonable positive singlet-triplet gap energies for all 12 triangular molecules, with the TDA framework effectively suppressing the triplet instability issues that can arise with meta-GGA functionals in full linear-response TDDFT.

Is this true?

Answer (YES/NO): NO